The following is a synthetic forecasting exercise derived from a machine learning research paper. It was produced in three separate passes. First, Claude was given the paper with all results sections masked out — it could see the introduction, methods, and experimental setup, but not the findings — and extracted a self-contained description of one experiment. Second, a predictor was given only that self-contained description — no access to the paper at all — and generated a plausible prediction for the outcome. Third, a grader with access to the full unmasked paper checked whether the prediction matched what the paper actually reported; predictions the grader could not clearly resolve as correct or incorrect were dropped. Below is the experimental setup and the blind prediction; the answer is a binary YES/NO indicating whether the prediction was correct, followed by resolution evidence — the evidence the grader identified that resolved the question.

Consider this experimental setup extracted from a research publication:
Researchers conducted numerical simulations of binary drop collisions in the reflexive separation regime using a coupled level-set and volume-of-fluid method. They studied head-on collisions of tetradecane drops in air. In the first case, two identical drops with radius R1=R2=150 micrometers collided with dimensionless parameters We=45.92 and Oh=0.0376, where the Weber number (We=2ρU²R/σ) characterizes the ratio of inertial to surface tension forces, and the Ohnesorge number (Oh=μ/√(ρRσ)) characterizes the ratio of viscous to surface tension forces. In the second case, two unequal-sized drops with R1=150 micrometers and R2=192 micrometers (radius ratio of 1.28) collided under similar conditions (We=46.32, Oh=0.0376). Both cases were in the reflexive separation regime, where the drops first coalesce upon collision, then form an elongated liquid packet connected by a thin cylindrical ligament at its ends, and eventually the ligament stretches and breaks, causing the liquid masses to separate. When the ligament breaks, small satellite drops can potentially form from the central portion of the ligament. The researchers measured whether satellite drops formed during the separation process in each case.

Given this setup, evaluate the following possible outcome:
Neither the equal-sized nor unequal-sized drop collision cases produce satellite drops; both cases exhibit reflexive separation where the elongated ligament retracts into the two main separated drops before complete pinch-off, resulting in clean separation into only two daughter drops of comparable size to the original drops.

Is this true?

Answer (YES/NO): NO